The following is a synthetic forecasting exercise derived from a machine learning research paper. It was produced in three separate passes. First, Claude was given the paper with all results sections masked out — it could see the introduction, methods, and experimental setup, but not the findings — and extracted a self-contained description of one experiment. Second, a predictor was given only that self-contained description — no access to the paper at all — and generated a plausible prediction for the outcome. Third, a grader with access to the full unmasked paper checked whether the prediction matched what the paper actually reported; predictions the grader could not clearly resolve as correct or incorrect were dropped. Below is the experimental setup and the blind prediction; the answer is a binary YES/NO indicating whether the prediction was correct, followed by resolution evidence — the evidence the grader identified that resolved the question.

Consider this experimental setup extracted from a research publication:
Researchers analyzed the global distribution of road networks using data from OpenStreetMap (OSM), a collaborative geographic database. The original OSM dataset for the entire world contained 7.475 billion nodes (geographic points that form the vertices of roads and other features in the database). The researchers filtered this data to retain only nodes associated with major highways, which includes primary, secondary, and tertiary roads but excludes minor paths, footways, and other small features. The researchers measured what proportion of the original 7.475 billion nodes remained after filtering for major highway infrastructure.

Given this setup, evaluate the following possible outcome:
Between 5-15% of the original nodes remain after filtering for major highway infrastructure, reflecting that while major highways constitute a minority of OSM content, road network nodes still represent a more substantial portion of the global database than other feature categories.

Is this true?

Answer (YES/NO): NO